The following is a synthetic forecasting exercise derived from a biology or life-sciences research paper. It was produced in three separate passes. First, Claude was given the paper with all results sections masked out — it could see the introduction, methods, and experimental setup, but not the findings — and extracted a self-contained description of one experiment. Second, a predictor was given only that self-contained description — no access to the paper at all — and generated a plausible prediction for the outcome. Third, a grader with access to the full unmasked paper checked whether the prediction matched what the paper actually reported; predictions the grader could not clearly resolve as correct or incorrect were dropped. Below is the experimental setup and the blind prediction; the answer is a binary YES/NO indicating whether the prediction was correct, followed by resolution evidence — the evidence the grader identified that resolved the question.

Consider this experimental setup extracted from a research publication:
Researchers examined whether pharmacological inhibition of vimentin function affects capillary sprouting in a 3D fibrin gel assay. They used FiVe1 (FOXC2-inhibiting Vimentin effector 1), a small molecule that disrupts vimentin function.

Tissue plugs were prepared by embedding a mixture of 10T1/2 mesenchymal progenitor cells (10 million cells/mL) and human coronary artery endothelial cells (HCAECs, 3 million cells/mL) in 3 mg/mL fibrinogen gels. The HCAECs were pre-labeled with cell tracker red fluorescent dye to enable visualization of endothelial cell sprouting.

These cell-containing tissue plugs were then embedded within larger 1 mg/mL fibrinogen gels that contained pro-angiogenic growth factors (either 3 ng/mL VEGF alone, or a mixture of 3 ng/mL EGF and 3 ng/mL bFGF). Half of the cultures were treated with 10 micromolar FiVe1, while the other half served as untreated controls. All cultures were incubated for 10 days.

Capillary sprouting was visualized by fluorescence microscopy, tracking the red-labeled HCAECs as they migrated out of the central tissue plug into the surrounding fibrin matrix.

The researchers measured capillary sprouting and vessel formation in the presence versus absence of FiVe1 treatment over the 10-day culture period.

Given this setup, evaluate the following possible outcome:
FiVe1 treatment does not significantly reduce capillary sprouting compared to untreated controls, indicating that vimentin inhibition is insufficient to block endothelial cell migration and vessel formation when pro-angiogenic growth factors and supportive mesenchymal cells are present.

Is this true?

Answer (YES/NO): NO